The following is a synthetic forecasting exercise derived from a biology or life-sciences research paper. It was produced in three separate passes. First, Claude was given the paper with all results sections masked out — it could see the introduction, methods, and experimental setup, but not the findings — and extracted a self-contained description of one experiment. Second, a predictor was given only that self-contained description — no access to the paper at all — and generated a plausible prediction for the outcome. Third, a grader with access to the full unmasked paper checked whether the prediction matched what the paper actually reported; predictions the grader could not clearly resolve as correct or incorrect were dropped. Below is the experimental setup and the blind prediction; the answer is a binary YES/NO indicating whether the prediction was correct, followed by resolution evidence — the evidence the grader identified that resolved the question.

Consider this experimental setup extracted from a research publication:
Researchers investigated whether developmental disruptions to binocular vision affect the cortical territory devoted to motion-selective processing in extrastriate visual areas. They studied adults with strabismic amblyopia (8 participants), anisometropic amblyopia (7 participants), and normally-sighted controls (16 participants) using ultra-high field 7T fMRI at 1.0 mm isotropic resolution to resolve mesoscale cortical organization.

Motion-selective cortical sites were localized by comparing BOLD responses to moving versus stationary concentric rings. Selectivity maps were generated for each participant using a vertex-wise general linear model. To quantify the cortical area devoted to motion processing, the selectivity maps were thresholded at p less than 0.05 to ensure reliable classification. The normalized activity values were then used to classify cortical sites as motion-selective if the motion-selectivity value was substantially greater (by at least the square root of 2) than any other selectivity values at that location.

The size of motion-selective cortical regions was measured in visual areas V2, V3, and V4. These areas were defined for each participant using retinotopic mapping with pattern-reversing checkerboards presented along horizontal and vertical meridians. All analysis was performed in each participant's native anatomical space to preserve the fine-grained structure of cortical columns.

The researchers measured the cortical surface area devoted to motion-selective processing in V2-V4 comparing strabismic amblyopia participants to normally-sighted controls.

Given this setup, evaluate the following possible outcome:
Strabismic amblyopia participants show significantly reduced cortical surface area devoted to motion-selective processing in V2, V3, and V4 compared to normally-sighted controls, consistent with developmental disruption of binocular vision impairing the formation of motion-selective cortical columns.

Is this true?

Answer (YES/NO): NO